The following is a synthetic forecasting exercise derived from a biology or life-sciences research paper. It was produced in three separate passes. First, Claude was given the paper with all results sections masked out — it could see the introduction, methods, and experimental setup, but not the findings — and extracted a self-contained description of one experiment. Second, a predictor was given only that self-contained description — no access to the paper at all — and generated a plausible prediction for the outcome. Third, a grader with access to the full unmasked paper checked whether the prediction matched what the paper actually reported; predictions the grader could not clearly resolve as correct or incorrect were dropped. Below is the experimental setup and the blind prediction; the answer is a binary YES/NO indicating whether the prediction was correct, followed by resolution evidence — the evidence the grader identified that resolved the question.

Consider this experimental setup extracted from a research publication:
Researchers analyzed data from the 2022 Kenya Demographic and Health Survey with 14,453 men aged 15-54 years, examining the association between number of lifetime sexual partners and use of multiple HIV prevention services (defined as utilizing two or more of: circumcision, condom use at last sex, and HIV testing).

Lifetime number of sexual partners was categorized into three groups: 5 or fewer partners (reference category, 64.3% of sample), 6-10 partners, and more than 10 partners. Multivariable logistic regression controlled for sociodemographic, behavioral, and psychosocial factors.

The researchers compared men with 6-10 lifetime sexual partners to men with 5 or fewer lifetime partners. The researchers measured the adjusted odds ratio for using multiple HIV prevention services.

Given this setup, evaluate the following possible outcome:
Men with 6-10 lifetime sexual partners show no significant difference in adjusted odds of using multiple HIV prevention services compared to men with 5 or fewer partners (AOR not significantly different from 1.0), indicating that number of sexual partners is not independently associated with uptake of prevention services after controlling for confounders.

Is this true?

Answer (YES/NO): NO